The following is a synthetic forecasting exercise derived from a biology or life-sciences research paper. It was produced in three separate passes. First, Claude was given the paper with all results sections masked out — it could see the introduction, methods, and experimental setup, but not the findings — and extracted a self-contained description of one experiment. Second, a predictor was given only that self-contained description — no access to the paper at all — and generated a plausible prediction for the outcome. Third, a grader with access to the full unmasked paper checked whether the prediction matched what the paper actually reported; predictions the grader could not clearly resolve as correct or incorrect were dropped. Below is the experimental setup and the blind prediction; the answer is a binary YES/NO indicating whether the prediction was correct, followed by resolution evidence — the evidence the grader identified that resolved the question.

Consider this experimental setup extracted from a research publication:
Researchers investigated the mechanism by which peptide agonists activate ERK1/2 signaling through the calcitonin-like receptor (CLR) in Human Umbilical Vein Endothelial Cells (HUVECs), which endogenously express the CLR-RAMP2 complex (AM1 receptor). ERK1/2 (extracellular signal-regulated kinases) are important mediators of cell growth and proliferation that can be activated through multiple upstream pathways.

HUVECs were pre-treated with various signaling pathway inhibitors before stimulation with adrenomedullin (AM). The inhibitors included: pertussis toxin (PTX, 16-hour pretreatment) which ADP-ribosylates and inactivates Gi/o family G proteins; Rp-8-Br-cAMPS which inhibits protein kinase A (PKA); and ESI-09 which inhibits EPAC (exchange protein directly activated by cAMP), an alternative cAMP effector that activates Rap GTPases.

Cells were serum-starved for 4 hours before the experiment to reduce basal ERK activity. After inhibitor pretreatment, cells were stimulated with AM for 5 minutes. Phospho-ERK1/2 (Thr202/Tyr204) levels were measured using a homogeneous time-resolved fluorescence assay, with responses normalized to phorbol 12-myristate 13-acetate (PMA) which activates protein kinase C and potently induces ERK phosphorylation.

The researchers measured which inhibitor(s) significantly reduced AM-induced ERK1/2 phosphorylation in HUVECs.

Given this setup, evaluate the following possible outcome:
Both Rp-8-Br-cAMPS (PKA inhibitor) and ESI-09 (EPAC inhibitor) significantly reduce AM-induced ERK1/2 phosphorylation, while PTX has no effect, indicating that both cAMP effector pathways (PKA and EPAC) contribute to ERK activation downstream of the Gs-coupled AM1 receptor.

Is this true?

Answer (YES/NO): NO